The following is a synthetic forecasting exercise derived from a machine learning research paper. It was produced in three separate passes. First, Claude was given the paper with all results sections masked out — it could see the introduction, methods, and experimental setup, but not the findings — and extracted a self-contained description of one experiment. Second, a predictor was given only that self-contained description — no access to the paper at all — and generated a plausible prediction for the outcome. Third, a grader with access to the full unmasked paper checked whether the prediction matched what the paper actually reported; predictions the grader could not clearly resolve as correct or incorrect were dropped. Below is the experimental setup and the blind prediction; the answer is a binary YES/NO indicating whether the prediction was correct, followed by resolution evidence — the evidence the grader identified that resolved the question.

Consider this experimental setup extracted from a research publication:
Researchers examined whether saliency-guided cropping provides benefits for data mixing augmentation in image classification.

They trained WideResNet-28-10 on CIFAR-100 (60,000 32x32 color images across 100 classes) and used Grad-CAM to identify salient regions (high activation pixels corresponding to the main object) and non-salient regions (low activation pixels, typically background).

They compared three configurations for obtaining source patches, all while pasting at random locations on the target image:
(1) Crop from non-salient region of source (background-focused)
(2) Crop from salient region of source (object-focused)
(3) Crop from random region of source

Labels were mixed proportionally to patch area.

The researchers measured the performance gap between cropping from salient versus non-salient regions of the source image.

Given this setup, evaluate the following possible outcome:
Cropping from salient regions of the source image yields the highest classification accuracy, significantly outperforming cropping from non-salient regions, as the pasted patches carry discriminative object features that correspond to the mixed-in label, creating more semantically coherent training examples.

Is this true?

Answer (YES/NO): NO